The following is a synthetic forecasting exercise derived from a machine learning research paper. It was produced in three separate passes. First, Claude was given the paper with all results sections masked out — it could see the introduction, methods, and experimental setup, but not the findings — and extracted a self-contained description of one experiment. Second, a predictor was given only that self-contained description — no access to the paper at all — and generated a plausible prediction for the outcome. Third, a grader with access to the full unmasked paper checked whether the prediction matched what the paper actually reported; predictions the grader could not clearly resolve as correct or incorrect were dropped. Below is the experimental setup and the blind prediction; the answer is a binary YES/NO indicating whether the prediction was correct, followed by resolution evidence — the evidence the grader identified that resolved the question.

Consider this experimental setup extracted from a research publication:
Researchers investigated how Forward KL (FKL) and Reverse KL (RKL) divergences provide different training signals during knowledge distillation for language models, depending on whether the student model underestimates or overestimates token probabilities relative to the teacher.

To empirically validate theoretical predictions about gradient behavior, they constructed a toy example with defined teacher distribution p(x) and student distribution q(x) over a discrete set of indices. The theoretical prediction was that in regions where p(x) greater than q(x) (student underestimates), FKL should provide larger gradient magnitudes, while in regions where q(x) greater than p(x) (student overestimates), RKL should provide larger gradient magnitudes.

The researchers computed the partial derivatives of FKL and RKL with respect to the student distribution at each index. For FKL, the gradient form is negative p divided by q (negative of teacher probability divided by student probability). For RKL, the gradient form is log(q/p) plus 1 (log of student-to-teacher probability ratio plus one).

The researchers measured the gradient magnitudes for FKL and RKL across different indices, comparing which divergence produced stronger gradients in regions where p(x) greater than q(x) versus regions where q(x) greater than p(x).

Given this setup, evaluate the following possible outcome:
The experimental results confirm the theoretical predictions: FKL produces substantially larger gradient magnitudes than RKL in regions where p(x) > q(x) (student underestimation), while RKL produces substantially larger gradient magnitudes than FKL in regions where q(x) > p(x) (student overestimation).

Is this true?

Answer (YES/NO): YES